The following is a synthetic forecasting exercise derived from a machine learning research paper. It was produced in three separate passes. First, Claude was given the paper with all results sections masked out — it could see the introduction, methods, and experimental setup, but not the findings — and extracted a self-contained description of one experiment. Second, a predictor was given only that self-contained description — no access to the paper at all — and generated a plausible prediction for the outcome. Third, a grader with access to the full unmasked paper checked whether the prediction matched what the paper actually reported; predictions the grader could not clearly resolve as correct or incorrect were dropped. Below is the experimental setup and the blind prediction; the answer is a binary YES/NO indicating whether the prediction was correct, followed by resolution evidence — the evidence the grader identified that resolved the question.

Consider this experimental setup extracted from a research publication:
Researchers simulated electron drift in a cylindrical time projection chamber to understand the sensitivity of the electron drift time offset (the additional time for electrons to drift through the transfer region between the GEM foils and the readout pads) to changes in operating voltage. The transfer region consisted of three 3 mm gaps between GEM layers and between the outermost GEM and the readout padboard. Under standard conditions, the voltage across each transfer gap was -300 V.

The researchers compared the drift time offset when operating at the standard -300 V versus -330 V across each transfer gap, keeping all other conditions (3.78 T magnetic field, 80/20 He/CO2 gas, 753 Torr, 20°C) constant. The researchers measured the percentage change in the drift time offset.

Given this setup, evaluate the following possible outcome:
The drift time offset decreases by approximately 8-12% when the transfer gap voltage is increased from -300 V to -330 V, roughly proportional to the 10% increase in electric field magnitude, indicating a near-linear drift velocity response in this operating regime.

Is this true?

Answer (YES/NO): YES